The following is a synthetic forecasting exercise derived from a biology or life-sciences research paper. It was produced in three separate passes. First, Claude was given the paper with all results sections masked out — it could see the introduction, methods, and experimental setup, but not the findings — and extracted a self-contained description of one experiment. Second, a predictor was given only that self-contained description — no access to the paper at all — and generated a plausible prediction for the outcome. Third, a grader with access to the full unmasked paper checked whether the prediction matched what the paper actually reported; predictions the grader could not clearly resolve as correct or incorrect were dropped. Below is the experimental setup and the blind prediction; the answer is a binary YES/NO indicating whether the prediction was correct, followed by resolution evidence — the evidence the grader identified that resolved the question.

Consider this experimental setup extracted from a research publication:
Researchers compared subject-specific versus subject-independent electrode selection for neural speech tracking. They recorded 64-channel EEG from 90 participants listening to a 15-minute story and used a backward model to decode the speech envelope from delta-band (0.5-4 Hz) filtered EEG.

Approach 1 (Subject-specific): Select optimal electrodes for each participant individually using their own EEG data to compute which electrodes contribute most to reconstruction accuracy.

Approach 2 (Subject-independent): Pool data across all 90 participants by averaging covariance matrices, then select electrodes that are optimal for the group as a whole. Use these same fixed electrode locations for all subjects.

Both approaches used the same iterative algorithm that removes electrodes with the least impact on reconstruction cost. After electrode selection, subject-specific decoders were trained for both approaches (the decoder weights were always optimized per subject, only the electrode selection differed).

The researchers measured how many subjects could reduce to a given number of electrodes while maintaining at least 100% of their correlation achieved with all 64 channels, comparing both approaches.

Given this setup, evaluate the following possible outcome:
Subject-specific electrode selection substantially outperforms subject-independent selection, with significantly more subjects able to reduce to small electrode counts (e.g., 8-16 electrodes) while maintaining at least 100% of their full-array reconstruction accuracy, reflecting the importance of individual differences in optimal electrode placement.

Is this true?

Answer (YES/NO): YES